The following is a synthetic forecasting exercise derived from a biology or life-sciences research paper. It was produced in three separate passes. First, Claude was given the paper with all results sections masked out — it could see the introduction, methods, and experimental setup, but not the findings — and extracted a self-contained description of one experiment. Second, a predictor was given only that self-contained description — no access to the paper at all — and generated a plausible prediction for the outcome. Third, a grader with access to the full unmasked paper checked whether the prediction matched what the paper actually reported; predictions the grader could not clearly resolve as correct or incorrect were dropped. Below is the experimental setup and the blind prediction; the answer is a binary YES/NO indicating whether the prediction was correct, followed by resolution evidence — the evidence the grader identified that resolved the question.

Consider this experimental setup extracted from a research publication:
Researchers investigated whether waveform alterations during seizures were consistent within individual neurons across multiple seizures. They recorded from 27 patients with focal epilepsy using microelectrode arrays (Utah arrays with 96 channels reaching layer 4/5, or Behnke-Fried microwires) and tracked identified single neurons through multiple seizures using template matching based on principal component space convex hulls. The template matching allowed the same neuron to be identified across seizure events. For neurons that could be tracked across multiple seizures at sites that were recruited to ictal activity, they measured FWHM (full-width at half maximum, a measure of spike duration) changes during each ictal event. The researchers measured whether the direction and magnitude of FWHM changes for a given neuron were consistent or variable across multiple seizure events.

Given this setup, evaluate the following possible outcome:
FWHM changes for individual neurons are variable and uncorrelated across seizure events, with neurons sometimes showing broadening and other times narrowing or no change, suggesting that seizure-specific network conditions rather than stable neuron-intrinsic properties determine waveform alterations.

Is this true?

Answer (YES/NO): NO